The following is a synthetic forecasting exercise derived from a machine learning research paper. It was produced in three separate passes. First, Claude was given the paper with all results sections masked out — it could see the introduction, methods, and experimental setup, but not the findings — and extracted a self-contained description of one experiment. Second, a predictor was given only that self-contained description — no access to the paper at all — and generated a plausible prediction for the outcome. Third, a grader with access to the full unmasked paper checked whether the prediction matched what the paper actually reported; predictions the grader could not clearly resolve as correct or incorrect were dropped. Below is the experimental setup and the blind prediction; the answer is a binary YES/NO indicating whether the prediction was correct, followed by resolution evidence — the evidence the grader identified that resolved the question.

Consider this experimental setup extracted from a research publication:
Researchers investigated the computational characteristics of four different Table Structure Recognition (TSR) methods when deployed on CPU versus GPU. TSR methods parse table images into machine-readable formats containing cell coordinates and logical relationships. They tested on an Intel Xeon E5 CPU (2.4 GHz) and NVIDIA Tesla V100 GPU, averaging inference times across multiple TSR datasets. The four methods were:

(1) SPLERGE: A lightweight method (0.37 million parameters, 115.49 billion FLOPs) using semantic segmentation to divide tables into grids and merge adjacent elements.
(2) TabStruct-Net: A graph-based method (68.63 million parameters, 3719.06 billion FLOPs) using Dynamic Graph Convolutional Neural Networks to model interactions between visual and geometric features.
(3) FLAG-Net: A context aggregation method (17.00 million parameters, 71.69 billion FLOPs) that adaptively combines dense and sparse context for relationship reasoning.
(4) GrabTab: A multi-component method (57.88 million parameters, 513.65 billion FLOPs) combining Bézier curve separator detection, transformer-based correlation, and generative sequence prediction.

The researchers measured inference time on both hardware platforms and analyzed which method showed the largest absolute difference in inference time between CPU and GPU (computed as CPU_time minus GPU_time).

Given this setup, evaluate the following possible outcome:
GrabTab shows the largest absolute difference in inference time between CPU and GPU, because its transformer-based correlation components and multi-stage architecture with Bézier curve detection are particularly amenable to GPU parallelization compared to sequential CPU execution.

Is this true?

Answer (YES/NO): NO